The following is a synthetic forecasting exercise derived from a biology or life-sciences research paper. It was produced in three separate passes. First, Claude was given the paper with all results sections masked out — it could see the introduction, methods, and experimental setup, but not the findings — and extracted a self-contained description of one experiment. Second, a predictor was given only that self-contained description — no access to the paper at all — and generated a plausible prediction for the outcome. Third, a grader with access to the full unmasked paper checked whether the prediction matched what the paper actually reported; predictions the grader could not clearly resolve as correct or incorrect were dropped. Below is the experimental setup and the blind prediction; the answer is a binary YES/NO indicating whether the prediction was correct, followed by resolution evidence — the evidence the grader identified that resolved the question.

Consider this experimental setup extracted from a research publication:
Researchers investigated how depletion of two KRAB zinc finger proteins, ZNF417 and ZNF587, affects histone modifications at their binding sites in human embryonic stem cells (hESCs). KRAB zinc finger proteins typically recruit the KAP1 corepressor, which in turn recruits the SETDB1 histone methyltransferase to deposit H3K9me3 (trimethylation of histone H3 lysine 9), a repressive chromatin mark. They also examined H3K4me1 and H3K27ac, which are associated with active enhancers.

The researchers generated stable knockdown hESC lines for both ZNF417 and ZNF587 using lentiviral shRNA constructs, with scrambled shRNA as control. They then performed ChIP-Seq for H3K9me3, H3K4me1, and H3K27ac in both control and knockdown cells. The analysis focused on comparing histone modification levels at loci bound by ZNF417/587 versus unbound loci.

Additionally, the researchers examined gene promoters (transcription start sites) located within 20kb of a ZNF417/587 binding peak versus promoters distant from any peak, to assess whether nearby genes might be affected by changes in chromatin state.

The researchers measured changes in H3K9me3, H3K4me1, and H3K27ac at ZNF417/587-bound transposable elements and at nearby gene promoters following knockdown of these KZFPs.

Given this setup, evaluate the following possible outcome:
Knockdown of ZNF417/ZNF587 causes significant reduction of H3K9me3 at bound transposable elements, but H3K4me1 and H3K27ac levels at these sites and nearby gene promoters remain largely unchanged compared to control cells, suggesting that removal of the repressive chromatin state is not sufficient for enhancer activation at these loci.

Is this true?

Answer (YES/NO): NO